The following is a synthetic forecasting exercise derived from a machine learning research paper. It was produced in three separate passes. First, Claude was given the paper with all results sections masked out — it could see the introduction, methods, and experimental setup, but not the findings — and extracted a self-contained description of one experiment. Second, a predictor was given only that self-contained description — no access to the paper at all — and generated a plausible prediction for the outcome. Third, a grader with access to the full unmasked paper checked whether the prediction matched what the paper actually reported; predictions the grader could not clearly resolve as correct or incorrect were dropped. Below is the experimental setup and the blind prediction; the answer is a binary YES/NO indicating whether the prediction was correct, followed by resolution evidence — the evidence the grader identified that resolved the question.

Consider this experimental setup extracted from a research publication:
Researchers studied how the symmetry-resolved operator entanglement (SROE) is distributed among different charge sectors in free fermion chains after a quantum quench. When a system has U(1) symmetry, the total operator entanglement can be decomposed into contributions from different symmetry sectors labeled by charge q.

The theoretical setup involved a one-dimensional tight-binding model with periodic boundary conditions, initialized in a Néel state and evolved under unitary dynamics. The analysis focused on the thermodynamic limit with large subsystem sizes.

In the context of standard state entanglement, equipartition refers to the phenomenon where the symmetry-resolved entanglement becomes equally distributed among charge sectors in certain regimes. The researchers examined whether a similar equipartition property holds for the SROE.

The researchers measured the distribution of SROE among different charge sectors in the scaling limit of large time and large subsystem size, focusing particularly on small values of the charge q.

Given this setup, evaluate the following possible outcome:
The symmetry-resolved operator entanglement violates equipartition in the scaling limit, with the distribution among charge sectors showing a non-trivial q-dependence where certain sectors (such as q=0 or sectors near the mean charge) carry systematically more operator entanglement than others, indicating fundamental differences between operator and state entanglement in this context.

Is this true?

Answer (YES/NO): NO